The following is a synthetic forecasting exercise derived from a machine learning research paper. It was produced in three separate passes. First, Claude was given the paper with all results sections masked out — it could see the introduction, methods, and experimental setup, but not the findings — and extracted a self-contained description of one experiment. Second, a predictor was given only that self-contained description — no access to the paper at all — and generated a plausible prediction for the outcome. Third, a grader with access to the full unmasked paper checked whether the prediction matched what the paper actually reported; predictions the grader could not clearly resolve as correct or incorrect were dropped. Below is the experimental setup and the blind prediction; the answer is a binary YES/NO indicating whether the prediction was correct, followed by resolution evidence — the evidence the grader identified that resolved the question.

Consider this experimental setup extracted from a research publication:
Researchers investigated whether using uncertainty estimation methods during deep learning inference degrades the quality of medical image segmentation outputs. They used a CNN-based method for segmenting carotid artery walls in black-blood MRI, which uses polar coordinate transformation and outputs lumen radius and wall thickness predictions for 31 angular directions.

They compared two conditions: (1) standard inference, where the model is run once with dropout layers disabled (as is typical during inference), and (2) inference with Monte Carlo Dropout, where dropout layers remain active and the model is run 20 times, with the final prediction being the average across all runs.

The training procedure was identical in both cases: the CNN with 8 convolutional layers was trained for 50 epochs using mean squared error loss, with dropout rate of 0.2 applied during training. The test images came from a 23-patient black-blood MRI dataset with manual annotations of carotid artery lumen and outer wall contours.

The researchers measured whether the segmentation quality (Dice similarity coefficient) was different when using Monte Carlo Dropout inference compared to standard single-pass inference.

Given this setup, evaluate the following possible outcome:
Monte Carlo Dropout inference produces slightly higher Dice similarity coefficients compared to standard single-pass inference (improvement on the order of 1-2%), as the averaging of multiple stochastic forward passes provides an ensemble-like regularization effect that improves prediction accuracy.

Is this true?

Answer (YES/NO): NO